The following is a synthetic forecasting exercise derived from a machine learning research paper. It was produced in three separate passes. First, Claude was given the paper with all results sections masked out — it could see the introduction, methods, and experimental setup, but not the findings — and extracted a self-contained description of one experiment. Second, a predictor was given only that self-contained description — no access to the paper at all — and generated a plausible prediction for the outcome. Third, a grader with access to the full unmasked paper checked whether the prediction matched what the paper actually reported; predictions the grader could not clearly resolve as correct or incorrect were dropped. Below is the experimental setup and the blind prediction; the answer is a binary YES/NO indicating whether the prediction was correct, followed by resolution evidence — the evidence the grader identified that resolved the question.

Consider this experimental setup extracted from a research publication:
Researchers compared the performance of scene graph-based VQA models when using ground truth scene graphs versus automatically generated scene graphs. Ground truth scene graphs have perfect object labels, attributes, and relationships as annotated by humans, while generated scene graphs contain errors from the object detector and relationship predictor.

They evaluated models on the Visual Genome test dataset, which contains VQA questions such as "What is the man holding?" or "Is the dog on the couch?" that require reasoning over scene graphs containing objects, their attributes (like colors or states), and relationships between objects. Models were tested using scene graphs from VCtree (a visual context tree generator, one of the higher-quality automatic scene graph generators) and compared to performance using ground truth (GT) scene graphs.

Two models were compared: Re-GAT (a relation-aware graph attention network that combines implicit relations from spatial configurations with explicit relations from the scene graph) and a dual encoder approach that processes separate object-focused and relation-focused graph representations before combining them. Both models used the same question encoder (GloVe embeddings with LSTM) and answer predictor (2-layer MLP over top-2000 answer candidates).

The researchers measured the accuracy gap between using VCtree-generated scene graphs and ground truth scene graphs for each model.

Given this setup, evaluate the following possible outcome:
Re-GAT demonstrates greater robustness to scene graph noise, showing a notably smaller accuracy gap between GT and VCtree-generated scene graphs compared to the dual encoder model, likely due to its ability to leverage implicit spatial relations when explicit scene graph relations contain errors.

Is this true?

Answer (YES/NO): YES